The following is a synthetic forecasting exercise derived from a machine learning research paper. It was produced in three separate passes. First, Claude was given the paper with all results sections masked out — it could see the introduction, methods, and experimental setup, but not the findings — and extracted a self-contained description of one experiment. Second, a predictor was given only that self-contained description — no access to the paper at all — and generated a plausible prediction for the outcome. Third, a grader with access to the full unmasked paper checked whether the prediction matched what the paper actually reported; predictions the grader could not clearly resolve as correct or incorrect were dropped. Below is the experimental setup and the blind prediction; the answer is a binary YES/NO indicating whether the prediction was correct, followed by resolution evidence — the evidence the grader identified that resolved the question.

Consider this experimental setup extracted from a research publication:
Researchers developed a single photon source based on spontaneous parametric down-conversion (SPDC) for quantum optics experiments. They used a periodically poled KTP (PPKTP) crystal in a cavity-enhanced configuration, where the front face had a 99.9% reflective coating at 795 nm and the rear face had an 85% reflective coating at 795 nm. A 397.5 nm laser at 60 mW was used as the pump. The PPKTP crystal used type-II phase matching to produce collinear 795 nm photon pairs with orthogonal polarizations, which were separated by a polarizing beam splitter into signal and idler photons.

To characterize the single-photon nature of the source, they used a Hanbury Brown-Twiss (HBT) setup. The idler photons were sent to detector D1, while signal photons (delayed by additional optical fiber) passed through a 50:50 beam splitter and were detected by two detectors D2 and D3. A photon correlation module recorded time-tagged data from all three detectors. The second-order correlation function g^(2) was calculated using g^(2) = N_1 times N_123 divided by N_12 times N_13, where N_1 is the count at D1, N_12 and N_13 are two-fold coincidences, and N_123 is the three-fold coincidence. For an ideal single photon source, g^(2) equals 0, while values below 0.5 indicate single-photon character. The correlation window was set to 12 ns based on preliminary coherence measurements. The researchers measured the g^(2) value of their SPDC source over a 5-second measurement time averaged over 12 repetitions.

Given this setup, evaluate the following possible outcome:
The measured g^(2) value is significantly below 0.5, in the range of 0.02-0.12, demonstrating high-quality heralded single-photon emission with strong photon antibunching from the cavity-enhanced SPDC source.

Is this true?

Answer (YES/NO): YES